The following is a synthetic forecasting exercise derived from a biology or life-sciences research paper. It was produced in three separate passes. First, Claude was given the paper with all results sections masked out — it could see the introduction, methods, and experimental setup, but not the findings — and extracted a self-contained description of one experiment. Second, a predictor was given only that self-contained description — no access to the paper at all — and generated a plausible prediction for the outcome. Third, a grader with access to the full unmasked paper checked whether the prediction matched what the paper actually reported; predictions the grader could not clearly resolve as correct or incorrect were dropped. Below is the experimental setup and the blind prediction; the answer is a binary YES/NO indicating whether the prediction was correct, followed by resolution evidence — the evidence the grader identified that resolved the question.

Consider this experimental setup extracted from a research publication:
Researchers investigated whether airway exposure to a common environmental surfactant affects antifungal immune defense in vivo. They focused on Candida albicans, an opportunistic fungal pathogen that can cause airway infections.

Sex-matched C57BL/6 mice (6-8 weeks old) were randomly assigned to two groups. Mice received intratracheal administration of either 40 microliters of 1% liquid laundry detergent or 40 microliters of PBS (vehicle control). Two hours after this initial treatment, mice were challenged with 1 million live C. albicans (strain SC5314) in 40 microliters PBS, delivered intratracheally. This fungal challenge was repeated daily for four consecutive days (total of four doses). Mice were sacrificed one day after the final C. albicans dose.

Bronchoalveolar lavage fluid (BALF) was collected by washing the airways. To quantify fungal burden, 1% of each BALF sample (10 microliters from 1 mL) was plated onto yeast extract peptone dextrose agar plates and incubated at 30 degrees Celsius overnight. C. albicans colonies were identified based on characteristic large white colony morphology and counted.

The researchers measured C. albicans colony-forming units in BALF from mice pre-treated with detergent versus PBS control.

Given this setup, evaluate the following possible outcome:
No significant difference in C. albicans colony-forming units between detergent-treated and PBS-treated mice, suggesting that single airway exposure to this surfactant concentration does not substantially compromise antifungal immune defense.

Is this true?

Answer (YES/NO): NO